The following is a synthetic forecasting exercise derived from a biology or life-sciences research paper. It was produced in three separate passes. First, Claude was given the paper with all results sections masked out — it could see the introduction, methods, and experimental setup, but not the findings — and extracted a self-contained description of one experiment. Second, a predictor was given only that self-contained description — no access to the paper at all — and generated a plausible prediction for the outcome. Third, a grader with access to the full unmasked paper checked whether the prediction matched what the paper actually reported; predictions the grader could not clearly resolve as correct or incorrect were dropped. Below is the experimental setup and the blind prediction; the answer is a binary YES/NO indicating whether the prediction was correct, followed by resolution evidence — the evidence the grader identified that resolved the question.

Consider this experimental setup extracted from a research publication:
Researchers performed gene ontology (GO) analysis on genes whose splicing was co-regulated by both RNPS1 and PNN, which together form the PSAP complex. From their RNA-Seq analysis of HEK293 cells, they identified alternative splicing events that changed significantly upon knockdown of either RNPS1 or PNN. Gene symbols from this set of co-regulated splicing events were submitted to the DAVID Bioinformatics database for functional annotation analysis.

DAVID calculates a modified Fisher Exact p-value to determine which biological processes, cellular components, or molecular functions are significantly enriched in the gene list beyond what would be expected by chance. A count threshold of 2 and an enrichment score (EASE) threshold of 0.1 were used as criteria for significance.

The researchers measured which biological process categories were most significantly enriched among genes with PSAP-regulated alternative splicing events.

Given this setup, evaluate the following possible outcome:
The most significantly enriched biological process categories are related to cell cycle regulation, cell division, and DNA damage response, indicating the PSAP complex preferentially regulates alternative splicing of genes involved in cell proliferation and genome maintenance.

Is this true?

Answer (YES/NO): NO